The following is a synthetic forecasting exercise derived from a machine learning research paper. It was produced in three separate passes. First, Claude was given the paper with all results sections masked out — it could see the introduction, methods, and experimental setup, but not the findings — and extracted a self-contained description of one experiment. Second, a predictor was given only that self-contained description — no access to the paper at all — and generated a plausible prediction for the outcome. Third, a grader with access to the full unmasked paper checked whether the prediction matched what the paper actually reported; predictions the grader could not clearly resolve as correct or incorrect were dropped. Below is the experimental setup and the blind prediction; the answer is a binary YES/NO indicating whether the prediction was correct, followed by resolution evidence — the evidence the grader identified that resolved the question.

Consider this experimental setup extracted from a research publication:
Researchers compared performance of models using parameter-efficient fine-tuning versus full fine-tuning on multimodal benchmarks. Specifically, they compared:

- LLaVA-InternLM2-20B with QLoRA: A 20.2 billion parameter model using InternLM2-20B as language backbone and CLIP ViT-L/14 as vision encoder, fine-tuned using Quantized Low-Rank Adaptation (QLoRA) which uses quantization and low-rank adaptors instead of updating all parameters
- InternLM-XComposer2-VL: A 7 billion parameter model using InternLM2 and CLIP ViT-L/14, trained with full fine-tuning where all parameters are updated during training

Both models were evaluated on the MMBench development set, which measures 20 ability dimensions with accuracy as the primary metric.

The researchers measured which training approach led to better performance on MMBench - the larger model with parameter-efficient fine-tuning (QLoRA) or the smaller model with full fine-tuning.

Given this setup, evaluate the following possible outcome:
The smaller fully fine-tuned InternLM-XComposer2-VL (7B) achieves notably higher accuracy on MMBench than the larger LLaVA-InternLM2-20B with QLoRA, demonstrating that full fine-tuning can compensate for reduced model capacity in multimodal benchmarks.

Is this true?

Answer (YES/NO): YES